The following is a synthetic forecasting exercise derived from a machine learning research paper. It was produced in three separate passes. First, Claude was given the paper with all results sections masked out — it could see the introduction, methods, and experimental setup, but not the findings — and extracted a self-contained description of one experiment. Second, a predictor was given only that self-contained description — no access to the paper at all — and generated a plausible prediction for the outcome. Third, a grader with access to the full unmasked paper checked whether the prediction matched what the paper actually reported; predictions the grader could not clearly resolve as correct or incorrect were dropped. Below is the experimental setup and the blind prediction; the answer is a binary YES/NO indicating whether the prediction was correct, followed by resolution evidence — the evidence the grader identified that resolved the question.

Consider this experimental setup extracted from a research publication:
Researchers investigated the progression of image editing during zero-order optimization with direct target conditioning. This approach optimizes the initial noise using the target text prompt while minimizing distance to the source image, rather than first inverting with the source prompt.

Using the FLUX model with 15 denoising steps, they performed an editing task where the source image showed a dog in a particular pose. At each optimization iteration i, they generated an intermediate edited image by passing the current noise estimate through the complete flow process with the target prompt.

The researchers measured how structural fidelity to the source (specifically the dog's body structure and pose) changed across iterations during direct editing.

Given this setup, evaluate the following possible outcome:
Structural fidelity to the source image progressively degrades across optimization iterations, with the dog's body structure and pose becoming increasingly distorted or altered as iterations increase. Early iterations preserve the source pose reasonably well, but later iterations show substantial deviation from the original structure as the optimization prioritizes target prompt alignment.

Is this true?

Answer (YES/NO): NO